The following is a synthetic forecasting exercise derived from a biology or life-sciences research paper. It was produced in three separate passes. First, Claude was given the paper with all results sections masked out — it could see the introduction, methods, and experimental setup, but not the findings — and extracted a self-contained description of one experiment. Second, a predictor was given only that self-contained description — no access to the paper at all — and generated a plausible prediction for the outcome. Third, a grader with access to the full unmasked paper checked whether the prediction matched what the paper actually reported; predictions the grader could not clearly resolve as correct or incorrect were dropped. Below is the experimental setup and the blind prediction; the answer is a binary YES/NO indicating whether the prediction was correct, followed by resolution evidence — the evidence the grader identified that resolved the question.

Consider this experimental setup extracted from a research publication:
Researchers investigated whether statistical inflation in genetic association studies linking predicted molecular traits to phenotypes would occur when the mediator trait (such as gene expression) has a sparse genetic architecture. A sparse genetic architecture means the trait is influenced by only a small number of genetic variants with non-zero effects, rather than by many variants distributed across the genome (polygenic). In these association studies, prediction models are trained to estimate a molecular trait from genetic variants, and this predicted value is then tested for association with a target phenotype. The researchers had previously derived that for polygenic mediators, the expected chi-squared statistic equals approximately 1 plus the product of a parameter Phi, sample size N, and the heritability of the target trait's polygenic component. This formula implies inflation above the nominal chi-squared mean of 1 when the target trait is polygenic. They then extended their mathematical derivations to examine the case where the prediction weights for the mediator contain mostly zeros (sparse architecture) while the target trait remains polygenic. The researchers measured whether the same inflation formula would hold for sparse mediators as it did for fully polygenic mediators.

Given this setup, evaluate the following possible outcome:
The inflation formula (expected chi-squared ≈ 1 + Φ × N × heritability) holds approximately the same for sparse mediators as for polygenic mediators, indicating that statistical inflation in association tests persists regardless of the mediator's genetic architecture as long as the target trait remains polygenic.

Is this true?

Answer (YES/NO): YES